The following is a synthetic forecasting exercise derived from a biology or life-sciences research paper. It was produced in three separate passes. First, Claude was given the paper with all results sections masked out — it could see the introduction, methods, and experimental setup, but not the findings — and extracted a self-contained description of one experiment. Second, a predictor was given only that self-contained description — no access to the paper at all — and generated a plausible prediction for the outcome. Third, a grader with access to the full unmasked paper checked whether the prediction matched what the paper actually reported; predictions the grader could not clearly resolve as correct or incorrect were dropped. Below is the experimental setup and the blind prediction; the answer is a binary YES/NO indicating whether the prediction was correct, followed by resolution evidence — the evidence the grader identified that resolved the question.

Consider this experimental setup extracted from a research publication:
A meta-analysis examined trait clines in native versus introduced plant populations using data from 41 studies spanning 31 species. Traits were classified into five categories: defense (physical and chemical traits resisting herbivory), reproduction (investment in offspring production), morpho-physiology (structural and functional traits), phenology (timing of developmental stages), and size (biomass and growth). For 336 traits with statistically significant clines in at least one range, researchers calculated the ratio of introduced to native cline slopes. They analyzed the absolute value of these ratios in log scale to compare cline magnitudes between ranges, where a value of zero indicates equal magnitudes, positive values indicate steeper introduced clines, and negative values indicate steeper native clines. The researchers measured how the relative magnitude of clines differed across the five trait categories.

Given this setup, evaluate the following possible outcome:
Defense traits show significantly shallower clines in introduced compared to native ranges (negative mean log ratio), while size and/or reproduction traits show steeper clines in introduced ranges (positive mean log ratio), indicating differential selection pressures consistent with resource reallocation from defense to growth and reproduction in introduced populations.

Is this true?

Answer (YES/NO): NO